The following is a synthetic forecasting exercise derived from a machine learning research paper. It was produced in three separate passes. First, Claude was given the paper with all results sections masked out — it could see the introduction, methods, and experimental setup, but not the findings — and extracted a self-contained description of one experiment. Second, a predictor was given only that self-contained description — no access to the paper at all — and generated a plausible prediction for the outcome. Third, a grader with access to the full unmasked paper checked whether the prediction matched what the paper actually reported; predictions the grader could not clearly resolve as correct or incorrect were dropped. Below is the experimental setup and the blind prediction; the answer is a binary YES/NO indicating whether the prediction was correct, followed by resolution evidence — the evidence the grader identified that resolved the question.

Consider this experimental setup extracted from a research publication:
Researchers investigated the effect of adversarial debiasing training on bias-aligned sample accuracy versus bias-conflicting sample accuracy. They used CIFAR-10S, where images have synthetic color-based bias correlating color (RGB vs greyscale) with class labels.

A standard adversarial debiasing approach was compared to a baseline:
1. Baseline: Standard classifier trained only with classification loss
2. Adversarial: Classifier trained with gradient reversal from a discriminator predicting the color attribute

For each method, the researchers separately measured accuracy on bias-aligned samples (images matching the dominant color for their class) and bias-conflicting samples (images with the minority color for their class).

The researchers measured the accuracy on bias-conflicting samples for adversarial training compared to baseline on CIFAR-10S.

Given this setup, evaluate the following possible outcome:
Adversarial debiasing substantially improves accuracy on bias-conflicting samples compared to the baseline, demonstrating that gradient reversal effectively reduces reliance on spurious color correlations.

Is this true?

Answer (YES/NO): NO